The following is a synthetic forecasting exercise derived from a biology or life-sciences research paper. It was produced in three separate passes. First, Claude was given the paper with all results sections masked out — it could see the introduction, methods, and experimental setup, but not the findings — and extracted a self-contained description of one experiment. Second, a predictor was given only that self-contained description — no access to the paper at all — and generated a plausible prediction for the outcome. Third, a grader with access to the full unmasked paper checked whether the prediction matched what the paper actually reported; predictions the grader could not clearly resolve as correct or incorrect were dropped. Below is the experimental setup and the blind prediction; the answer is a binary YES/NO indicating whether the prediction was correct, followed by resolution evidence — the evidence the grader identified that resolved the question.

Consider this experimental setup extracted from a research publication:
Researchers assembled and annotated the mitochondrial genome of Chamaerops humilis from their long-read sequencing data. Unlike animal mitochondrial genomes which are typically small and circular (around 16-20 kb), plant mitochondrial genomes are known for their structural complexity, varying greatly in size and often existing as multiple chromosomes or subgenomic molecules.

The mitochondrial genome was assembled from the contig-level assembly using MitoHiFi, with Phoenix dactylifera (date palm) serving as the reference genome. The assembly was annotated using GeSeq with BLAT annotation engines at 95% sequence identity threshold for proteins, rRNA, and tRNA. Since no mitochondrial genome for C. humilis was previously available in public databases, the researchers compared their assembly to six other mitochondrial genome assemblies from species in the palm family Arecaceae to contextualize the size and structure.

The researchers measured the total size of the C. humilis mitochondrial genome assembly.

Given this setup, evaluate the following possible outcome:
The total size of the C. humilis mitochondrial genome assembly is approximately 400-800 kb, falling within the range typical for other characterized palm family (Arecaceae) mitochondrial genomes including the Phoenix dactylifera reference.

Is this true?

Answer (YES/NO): YES